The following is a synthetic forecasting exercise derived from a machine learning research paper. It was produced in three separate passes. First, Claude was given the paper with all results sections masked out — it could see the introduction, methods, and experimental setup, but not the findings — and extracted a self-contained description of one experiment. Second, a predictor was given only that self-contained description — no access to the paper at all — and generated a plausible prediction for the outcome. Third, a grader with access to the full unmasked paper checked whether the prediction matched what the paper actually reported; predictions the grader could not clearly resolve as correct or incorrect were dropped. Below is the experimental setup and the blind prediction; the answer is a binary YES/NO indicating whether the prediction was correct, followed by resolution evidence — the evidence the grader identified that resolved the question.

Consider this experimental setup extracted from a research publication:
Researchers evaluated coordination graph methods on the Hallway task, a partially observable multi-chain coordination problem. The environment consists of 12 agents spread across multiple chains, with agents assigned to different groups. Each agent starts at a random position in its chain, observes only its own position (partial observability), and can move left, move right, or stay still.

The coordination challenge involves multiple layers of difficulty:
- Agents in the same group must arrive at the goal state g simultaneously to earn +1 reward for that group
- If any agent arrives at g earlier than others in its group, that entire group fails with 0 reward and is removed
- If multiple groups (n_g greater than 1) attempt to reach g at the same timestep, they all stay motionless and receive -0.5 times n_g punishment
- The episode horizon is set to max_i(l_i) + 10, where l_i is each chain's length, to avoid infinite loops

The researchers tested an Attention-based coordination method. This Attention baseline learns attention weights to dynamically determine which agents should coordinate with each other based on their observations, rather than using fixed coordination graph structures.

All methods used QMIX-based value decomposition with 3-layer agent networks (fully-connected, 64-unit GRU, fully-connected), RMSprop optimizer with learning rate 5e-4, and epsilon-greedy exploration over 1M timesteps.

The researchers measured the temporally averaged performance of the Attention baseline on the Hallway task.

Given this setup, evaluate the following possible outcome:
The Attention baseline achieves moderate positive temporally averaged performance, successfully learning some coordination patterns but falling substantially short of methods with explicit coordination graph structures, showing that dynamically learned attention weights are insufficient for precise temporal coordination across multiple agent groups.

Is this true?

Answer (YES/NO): NO